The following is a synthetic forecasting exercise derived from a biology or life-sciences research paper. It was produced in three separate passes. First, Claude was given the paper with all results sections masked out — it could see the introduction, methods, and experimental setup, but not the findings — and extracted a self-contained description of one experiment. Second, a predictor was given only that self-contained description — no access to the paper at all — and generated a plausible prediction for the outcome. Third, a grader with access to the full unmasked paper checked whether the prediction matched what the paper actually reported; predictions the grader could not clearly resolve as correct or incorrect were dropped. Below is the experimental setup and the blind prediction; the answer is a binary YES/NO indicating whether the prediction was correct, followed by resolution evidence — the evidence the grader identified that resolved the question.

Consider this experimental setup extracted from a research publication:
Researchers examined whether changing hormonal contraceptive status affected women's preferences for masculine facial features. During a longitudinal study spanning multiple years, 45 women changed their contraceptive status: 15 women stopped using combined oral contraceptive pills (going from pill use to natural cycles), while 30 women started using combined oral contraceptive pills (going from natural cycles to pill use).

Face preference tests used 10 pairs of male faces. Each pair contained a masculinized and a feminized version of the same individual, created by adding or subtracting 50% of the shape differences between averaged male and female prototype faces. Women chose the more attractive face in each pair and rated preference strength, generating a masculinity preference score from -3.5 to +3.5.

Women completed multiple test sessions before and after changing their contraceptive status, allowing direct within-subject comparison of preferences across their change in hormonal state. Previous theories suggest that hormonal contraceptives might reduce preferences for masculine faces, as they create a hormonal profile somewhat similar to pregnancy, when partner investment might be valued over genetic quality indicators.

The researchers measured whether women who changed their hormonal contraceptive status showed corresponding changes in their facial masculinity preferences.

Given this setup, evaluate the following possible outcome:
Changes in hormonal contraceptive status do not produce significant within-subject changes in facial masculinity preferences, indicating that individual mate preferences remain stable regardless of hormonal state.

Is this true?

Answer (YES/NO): YES